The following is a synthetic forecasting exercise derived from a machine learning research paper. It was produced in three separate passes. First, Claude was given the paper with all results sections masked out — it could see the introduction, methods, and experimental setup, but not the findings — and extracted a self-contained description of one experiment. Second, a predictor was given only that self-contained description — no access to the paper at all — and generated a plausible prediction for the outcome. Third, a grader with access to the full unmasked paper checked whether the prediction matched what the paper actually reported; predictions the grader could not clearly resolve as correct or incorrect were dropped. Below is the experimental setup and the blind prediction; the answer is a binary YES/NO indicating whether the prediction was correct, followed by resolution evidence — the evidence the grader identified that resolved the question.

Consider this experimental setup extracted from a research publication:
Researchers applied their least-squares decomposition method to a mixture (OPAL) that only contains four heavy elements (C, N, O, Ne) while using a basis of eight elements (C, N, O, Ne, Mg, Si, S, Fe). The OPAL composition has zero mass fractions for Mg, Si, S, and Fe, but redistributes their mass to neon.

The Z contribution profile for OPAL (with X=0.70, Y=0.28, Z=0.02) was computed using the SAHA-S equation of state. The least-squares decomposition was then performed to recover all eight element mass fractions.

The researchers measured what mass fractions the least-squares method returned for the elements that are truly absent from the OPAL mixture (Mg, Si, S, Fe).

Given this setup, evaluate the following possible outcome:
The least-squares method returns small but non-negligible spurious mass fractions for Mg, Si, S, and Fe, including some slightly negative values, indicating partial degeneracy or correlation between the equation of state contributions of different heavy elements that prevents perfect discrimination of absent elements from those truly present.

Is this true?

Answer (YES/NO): YES